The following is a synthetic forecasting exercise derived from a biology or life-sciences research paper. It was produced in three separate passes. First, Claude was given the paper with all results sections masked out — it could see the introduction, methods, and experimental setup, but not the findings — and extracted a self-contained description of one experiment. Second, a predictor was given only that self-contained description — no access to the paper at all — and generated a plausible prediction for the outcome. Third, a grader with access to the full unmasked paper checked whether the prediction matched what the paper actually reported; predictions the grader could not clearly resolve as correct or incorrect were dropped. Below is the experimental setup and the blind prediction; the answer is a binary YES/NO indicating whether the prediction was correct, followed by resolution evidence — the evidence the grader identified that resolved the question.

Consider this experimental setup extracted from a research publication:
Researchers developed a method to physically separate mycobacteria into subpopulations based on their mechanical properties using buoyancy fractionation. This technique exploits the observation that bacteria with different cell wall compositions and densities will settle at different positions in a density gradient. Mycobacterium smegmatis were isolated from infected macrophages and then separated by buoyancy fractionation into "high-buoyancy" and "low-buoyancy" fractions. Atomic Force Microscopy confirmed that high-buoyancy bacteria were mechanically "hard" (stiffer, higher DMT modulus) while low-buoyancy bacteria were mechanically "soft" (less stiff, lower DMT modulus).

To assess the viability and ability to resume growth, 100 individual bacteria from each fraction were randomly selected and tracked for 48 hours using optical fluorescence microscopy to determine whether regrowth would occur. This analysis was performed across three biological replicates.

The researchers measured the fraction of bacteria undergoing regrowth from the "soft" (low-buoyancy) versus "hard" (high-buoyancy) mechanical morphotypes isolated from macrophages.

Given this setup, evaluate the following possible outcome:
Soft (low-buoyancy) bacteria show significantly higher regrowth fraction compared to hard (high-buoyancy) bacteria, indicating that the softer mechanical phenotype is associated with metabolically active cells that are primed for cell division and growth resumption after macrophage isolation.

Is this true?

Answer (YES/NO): YES